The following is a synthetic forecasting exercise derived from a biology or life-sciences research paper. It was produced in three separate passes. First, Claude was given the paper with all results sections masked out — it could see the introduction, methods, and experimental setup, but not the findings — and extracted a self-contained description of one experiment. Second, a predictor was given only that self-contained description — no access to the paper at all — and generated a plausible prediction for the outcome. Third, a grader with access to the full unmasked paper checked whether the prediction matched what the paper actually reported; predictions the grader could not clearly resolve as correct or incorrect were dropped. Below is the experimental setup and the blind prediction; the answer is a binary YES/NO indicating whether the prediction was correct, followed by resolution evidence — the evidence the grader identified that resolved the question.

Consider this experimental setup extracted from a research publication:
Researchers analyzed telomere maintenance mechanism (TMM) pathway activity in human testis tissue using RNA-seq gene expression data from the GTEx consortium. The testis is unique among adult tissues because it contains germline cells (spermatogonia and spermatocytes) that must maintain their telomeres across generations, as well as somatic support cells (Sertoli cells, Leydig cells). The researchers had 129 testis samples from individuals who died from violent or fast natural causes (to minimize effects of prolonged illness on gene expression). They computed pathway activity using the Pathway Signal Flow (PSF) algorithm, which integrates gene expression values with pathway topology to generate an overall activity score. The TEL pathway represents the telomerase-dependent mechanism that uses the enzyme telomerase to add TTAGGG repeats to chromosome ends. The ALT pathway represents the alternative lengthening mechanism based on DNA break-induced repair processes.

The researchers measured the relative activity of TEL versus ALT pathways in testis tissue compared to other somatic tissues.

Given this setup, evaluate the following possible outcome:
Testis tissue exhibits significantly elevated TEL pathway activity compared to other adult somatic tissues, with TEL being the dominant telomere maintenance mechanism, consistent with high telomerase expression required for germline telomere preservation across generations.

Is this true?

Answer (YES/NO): NO